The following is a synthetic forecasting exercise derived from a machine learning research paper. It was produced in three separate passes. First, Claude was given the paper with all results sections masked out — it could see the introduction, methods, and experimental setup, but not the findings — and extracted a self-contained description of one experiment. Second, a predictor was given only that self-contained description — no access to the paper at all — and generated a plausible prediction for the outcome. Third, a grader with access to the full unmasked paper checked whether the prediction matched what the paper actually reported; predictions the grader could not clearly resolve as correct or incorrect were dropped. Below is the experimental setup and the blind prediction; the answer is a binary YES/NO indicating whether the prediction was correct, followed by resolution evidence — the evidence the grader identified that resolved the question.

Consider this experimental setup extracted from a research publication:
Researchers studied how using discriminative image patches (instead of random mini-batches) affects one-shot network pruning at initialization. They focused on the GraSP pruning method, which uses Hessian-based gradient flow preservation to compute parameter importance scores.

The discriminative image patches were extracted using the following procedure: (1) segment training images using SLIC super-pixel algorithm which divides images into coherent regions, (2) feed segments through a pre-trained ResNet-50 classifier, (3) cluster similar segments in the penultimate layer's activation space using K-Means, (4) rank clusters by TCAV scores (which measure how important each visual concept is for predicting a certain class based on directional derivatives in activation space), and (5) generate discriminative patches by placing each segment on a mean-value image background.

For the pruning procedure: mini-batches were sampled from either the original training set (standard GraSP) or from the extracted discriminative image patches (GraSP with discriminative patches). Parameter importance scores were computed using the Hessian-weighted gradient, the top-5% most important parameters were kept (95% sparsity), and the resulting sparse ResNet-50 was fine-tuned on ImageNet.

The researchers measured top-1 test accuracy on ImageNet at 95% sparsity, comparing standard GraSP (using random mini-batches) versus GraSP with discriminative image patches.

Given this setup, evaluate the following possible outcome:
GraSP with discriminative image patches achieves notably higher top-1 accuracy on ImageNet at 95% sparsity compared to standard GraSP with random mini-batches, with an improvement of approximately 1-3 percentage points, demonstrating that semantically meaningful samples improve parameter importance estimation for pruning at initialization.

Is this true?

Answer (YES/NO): NO